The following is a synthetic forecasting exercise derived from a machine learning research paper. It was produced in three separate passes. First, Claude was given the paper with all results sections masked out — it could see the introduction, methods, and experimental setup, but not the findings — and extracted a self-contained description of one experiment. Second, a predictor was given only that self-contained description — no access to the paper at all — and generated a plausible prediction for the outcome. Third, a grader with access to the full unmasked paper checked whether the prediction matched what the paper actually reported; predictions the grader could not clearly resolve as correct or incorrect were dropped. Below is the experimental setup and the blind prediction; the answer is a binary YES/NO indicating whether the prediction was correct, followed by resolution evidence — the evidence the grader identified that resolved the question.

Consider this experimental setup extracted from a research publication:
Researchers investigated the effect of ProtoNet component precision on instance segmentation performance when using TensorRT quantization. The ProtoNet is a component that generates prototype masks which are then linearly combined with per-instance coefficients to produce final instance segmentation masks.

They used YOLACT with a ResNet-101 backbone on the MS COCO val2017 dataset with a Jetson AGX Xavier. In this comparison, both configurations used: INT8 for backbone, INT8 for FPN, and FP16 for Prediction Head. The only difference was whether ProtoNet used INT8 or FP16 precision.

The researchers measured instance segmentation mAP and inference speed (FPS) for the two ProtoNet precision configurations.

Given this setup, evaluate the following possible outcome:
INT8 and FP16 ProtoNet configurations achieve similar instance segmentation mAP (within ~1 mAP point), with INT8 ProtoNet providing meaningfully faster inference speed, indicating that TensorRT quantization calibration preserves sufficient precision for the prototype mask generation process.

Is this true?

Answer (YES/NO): NO